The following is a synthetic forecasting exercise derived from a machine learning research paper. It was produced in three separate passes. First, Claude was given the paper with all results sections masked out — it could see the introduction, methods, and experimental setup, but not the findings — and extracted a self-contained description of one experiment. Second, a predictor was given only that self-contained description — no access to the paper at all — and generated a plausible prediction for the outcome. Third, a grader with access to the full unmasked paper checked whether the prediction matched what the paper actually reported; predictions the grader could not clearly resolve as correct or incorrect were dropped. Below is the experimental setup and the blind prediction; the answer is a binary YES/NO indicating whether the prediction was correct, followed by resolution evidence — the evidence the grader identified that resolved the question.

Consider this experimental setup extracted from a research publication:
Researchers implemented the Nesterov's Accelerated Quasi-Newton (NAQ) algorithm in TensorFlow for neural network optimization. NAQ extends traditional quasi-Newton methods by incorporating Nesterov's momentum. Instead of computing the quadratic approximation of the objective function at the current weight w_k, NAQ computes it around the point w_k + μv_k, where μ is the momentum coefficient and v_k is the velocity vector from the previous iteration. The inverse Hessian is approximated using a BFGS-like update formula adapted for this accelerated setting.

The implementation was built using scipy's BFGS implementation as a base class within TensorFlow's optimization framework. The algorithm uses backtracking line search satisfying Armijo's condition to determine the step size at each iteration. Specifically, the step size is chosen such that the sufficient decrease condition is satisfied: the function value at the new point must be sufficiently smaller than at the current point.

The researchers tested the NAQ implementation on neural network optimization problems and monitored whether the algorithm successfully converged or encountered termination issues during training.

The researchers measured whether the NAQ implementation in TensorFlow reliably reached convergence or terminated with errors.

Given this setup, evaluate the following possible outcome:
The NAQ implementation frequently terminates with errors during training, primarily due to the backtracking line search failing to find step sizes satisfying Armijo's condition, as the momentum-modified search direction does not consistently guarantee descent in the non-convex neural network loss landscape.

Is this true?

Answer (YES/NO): YES